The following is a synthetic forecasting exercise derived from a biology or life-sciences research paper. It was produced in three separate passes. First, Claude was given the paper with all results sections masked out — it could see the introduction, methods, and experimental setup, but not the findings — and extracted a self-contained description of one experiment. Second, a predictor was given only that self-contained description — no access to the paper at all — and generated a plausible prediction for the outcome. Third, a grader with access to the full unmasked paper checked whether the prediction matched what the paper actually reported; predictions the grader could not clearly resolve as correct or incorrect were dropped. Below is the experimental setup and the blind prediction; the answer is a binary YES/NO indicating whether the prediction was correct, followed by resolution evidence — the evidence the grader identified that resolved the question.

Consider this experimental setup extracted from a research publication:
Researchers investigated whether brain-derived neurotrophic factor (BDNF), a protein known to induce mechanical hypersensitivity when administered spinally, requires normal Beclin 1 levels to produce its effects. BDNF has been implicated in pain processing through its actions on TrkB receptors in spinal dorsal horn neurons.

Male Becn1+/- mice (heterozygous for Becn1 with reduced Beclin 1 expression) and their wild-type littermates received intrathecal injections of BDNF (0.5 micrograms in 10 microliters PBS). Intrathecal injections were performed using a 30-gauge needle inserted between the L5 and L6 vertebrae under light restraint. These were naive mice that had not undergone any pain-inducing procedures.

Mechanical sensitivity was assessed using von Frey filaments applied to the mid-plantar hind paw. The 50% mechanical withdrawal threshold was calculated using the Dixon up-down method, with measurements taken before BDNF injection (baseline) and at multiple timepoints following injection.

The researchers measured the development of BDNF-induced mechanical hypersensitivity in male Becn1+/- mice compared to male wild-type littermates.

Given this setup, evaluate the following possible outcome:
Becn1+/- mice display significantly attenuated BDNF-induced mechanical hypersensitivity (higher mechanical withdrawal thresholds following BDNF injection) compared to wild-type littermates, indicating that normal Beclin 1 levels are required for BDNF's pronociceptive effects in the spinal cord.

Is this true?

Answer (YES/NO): NO